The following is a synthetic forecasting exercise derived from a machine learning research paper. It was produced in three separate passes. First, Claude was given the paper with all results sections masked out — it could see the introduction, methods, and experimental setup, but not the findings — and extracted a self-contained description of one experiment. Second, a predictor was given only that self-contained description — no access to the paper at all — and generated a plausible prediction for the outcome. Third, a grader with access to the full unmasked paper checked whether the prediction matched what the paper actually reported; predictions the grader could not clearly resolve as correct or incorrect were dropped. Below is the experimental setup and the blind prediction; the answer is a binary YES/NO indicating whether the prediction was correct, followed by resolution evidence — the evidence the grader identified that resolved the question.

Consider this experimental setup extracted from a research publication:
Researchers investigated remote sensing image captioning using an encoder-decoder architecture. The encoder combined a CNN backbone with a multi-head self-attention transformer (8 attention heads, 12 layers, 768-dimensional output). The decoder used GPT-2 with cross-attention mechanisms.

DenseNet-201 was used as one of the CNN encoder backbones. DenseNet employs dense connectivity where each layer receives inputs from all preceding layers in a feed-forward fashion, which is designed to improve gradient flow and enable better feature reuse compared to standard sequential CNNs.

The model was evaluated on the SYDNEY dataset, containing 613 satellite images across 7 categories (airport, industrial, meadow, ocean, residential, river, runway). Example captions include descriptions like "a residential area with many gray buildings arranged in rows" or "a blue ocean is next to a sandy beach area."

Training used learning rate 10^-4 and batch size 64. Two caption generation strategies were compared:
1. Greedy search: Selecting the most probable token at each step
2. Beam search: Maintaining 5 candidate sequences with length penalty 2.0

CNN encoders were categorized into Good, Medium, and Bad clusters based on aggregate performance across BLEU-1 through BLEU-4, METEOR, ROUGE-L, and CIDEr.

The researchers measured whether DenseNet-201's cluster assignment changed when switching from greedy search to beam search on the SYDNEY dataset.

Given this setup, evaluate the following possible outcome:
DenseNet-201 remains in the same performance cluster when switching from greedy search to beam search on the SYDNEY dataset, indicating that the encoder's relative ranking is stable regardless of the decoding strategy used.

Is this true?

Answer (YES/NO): NO